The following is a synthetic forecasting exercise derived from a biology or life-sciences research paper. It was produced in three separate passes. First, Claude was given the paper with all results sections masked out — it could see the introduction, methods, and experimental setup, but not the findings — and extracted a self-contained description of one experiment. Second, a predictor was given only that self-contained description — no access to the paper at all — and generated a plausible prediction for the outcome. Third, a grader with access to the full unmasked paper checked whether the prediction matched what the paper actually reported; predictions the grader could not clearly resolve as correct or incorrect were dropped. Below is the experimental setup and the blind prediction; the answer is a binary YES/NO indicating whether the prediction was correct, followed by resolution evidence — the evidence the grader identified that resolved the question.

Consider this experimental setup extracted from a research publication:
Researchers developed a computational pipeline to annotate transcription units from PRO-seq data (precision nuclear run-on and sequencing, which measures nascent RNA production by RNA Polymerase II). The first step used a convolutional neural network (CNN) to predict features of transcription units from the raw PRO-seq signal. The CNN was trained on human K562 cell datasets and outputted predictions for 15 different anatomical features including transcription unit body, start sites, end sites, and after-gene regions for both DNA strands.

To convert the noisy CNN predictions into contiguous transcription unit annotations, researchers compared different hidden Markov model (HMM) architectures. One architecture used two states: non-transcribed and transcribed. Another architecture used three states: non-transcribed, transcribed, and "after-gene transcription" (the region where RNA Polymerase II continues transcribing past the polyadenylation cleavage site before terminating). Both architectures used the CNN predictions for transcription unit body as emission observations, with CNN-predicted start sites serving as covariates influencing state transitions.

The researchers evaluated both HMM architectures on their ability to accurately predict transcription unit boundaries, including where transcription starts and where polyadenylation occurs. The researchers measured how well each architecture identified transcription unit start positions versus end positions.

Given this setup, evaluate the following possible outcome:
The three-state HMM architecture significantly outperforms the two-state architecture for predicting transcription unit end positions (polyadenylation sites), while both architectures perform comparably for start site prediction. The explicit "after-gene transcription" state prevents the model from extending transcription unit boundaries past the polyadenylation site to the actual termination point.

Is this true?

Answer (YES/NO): YES